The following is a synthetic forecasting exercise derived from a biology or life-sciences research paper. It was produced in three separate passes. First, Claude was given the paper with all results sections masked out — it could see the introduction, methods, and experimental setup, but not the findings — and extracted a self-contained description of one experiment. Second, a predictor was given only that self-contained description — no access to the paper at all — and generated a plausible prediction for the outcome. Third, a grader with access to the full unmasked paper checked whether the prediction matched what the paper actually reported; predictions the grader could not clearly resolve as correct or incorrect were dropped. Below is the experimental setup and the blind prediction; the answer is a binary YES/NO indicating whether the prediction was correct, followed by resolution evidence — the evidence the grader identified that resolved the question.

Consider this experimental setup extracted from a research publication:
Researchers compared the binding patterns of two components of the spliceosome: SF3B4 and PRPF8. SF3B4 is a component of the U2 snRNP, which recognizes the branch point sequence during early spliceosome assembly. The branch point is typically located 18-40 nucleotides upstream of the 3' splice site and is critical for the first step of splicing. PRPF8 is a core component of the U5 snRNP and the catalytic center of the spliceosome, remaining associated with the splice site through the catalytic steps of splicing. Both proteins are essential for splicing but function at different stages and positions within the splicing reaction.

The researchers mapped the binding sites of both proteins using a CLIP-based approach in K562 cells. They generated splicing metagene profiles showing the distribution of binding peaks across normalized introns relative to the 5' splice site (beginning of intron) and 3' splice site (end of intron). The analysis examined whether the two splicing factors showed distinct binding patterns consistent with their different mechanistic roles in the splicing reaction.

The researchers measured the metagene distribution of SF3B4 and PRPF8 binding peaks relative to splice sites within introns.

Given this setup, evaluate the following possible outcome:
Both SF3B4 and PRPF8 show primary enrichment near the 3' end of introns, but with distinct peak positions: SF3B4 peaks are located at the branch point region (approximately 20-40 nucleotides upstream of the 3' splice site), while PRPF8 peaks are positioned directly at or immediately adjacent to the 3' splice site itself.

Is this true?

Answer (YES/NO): NO